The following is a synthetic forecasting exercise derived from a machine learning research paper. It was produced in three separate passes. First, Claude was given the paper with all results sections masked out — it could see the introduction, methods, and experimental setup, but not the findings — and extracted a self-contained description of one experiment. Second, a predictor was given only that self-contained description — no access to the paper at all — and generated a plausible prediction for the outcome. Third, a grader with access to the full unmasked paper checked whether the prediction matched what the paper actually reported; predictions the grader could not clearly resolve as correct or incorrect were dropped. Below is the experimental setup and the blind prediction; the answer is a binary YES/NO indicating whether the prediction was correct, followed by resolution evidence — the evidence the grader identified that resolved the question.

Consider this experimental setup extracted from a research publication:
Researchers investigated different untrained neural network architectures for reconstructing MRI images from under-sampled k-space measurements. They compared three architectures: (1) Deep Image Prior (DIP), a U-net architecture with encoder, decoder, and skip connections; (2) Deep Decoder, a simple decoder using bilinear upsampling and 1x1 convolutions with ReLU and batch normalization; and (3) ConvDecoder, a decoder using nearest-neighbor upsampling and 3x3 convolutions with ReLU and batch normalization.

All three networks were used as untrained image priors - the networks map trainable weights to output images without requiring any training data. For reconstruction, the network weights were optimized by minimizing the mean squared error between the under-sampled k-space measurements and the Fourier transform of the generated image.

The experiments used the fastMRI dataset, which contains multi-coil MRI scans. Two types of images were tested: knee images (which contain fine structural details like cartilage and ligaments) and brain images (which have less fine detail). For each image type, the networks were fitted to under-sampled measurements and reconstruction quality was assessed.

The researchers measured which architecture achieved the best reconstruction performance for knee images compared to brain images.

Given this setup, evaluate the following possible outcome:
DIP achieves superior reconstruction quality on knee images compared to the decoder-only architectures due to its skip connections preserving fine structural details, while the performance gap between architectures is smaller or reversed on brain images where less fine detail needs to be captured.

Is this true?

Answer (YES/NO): NO